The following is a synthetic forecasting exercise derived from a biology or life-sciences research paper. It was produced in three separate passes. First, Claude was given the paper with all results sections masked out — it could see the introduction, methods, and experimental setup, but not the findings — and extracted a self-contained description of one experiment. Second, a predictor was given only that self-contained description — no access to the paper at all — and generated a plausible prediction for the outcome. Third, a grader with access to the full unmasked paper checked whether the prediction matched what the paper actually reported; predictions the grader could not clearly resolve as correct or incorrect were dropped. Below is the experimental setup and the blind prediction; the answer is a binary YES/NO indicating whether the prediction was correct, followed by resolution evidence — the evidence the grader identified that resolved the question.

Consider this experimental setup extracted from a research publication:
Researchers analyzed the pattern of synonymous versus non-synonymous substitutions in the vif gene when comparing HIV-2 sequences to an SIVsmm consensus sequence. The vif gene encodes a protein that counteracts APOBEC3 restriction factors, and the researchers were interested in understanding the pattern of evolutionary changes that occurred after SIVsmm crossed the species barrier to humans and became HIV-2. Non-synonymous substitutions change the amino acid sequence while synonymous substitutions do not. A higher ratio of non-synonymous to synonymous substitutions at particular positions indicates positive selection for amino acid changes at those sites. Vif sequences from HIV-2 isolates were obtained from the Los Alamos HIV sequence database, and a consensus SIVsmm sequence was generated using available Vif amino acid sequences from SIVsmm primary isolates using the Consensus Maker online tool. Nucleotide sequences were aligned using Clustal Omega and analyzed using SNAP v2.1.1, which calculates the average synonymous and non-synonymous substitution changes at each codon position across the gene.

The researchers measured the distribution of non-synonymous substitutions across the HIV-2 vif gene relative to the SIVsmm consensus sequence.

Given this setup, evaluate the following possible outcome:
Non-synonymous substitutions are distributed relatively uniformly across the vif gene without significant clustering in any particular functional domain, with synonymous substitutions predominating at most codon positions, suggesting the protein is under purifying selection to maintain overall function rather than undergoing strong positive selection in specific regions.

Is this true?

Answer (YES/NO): NO